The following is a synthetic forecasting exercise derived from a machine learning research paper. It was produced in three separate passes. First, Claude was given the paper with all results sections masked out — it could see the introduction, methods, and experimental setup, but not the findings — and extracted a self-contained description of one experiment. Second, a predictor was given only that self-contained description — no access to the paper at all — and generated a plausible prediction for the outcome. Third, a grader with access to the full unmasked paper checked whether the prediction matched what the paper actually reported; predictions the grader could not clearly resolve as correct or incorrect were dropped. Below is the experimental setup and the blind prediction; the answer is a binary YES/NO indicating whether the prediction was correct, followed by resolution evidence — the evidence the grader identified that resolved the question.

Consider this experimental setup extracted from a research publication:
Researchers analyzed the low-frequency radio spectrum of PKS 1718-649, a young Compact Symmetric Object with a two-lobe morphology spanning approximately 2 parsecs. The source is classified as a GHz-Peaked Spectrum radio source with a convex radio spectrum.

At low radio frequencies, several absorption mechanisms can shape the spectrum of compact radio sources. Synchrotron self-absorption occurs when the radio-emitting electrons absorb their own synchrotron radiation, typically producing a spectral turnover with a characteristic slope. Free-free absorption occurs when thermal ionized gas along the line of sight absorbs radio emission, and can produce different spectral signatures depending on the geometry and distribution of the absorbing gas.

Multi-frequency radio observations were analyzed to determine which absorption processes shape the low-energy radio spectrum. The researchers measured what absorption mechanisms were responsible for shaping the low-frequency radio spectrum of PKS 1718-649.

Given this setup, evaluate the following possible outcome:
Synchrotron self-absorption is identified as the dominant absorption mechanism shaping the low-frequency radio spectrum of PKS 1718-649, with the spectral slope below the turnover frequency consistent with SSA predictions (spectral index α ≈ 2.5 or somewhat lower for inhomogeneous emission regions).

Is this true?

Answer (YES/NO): NO